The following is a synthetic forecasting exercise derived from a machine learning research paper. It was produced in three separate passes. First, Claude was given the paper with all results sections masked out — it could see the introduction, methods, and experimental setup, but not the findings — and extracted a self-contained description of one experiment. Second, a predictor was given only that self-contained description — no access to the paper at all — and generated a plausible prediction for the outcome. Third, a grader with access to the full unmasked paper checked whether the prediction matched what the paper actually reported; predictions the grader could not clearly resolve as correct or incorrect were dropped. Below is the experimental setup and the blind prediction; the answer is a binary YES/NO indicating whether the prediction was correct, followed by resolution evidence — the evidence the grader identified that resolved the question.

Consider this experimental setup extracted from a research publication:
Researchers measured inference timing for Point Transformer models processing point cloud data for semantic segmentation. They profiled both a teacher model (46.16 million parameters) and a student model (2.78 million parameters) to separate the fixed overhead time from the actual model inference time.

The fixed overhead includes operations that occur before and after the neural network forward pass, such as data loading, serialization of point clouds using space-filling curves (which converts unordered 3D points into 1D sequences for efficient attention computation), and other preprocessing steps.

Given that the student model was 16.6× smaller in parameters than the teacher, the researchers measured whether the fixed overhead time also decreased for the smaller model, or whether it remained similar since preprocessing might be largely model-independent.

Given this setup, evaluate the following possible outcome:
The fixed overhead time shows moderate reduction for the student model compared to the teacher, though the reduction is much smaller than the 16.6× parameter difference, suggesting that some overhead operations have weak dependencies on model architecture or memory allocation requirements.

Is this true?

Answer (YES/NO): YES